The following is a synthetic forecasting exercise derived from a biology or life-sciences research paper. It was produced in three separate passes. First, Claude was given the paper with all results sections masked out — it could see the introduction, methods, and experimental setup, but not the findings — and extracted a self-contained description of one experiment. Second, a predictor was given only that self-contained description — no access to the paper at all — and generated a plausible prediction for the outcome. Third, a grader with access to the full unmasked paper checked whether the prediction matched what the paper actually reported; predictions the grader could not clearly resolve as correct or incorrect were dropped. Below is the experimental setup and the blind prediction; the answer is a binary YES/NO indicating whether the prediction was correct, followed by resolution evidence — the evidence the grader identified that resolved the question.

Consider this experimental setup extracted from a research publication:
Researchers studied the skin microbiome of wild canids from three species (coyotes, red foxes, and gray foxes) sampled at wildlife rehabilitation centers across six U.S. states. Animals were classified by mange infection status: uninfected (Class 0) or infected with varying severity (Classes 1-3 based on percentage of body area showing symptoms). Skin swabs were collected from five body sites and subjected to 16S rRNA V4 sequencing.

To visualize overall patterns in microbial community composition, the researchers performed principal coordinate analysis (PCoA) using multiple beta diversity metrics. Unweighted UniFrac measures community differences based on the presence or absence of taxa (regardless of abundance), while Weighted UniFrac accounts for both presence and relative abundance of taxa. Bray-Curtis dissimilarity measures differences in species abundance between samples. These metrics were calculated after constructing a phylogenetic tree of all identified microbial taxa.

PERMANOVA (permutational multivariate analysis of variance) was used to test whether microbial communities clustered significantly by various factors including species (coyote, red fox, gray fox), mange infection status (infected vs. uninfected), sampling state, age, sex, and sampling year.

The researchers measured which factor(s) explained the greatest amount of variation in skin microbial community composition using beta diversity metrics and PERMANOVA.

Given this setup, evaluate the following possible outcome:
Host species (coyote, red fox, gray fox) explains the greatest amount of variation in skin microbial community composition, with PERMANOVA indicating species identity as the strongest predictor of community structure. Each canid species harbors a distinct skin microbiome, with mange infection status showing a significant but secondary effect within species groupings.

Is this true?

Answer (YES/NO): NO